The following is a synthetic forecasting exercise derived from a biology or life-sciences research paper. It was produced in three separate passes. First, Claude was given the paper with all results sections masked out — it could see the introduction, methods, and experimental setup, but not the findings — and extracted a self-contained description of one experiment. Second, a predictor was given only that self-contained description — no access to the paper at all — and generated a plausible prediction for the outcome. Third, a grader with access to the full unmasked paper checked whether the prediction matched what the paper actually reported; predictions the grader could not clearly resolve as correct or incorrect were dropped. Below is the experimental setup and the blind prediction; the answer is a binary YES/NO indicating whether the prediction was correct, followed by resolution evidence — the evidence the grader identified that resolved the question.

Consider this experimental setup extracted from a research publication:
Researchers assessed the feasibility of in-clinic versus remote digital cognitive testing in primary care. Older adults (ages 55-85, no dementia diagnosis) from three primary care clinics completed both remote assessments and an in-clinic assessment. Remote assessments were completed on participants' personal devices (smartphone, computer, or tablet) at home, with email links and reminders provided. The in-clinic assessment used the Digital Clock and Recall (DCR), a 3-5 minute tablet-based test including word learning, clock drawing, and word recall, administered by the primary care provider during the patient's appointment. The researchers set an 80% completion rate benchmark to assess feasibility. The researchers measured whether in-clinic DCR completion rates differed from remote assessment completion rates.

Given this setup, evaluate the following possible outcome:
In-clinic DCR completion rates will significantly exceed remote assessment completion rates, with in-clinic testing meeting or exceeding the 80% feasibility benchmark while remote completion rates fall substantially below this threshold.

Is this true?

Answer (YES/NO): NO